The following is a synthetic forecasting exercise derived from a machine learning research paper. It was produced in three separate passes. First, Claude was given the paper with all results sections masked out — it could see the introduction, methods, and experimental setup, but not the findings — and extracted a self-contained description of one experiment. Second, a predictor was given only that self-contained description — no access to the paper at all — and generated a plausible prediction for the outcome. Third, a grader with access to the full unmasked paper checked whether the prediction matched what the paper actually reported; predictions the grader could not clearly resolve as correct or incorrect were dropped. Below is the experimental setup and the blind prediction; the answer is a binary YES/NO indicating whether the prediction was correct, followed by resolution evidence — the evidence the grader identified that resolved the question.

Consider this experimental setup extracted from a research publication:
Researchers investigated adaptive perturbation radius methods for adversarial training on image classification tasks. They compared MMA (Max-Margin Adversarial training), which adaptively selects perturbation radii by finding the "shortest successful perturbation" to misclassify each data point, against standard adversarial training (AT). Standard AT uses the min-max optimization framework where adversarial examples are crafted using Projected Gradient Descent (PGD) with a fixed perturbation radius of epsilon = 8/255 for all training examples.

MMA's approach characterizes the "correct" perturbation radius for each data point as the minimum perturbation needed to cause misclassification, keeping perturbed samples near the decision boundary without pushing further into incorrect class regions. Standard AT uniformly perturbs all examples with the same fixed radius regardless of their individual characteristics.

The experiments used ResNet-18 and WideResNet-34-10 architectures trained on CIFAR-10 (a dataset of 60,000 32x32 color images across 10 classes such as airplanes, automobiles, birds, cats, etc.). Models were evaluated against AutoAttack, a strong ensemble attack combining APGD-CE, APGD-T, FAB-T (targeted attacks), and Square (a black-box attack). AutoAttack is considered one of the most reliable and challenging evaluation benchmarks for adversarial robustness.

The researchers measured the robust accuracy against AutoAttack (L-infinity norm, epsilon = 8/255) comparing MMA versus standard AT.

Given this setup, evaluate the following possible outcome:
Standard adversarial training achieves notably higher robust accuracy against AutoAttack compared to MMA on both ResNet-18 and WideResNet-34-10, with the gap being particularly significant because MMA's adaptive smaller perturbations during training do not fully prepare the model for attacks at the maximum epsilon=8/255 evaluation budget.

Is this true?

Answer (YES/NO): NO